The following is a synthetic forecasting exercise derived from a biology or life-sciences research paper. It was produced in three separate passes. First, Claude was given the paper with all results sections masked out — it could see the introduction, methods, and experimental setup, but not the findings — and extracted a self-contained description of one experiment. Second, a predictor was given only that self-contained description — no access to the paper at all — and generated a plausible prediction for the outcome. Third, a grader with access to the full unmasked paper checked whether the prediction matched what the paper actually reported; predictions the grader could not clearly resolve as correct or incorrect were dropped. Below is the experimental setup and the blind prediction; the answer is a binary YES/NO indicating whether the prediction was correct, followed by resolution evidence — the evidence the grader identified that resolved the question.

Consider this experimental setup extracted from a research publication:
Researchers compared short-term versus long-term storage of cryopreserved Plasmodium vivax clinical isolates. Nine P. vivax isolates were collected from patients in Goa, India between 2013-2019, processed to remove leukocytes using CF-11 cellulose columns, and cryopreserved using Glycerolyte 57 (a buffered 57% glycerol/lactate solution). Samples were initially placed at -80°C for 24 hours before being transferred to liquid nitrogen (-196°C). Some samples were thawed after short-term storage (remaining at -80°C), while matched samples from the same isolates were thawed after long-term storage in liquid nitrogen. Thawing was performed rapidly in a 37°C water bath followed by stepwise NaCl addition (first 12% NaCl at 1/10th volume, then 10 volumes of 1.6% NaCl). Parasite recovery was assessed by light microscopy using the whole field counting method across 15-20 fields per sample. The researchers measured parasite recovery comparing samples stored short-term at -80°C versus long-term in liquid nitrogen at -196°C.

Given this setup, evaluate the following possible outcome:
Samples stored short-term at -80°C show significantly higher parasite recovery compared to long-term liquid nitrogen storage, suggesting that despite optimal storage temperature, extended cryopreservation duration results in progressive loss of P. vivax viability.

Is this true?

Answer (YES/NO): NO